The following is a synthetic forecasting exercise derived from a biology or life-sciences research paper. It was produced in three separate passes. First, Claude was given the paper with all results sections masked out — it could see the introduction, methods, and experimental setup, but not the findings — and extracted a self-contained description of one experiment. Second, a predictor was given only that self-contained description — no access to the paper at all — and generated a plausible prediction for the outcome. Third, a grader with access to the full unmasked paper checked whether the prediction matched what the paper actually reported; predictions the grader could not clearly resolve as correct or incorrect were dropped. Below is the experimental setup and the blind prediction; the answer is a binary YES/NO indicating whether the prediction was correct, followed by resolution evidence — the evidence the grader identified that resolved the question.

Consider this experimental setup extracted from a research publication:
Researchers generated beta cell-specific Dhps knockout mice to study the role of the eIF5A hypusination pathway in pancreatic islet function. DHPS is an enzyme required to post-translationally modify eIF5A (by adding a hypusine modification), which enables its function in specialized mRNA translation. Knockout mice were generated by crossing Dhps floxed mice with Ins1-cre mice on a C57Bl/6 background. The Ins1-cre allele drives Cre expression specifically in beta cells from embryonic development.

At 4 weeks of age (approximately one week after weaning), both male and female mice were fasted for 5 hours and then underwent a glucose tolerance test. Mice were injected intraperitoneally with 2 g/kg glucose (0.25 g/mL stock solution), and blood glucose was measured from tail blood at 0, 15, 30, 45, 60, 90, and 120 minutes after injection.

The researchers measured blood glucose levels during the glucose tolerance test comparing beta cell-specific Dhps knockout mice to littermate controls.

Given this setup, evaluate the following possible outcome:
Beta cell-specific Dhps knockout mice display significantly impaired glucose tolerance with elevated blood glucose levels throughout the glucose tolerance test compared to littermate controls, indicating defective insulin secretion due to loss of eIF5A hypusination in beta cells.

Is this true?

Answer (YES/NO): NO